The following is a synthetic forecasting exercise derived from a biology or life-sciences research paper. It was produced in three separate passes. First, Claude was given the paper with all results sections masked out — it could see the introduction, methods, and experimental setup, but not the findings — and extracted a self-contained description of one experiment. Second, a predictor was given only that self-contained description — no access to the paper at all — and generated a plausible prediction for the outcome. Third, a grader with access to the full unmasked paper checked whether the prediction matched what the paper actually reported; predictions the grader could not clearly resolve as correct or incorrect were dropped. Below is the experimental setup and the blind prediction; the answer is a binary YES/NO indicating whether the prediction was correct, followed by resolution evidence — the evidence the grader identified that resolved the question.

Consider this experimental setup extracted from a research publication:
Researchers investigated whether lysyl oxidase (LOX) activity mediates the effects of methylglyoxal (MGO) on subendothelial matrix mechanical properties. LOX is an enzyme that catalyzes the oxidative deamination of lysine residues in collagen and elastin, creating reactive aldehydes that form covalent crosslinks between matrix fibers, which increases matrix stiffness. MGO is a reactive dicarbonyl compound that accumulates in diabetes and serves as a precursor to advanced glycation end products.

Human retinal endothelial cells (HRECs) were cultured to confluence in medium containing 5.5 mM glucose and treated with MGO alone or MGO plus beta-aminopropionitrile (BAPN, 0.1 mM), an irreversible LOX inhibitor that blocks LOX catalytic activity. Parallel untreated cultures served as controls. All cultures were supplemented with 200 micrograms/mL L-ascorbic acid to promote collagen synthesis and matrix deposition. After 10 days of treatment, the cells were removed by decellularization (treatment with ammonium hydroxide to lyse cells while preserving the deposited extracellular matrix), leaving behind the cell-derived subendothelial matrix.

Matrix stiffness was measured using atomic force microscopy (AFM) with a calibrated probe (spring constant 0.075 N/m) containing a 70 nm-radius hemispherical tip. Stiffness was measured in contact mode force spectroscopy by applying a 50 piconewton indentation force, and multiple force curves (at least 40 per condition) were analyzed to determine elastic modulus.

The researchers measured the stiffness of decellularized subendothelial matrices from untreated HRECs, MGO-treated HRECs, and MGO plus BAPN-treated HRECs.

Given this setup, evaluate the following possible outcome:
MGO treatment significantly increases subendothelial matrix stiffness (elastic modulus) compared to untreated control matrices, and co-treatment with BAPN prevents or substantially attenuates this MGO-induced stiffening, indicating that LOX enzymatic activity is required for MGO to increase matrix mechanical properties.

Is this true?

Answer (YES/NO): YES